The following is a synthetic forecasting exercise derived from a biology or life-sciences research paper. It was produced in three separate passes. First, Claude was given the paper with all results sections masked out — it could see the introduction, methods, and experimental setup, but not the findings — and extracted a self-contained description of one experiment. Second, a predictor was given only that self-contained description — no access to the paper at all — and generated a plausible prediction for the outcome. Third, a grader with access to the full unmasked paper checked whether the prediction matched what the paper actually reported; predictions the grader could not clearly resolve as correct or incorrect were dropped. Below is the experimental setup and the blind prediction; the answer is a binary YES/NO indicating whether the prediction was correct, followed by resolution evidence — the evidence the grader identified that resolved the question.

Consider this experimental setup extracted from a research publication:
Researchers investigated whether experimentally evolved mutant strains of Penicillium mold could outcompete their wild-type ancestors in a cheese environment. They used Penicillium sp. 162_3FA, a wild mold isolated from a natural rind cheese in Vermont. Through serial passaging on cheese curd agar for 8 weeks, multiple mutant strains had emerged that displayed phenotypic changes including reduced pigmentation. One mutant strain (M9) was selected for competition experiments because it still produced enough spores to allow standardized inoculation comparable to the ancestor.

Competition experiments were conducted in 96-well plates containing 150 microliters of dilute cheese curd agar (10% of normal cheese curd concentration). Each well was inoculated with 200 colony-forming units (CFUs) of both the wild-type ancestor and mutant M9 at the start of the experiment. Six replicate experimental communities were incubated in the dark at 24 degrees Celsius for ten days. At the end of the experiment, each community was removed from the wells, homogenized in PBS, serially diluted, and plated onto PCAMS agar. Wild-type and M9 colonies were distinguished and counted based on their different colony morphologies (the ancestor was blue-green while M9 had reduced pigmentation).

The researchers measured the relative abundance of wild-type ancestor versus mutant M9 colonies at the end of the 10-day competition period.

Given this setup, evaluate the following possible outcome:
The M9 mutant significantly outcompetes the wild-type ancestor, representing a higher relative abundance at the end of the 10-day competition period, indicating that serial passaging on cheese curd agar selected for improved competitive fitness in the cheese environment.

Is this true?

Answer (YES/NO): YES